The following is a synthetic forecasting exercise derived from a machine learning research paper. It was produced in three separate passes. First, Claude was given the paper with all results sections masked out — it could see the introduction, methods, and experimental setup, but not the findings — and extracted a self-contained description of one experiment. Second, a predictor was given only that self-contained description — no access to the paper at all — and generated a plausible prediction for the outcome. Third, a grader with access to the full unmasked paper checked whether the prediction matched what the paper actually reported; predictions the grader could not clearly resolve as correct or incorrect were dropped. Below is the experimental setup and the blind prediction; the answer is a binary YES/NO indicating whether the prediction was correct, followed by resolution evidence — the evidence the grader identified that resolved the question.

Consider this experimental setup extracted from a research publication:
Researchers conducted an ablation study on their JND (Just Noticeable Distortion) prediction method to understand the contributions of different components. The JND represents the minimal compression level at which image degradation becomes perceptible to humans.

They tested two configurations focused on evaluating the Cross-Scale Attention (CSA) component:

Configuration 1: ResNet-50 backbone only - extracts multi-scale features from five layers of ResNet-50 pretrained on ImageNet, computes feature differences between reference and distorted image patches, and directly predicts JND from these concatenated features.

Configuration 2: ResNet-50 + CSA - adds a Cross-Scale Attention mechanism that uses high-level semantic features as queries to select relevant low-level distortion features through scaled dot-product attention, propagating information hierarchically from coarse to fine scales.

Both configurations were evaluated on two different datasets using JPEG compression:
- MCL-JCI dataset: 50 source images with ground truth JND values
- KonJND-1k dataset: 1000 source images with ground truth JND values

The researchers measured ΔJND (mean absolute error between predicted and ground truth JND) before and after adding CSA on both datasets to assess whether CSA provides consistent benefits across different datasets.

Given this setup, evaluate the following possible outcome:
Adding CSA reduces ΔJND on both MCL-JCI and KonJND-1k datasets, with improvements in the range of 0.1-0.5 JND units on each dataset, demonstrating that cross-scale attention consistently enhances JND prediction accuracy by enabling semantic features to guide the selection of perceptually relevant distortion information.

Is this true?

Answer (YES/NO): NO